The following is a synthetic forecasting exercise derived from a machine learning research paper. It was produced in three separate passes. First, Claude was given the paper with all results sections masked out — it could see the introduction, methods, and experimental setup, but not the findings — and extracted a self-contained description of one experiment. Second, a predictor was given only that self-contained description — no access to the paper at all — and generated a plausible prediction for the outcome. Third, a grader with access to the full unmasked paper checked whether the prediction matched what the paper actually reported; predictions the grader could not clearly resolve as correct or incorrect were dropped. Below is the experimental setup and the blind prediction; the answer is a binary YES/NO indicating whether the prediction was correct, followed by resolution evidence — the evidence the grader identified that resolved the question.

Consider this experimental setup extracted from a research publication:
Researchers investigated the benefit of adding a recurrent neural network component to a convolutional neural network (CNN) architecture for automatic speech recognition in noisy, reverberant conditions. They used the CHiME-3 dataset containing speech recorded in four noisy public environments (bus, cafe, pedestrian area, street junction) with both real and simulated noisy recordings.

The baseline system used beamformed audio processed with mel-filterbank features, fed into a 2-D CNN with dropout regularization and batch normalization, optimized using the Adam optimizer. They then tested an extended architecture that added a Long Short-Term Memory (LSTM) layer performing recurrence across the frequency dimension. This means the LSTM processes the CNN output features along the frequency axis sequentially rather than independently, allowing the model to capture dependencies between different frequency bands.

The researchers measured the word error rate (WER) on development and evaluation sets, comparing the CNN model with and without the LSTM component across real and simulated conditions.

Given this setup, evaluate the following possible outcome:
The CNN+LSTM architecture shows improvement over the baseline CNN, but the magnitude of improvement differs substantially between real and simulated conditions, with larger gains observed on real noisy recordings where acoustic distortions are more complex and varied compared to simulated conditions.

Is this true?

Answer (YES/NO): NO